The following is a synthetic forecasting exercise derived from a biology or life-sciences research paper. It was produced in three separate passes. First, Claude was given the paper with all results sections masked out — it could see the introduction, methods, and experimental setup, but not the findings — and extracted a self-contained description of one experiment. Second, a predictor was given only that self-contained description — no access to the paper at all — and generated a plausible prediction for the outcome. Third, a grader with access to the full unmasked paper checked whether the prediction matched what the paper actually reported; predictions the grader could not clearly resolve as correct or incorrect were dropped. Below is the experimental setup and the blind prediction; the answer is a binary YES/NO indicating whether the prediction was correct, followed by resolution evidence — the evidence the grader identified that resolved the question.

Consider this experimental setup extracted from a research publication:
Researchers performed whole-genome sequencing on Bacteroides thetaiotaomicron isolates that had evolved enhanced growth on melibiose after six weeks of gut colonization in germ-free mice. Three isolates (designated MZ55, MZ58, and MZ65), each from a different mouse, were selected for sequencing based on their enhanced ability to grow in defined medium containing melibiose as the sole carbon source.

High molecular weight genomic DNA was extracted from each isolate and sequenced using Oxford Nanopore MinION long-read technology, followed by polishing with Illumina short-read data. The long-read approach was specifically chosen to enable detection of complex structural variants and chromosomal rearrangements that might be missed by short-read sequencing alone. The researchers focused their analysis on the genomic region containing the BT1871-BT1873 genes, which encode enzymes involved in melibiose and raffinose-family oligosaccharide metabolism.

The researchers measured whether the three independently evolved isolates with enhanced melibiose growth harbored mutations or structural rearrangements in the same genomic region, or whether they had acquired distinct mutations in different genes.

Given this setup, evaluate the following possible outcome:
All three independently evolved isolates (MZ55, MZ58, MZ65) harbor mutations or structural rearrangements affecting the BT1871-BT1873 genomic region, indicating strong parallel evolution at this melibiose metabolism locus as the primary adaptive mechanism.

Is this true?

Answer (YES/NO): YES